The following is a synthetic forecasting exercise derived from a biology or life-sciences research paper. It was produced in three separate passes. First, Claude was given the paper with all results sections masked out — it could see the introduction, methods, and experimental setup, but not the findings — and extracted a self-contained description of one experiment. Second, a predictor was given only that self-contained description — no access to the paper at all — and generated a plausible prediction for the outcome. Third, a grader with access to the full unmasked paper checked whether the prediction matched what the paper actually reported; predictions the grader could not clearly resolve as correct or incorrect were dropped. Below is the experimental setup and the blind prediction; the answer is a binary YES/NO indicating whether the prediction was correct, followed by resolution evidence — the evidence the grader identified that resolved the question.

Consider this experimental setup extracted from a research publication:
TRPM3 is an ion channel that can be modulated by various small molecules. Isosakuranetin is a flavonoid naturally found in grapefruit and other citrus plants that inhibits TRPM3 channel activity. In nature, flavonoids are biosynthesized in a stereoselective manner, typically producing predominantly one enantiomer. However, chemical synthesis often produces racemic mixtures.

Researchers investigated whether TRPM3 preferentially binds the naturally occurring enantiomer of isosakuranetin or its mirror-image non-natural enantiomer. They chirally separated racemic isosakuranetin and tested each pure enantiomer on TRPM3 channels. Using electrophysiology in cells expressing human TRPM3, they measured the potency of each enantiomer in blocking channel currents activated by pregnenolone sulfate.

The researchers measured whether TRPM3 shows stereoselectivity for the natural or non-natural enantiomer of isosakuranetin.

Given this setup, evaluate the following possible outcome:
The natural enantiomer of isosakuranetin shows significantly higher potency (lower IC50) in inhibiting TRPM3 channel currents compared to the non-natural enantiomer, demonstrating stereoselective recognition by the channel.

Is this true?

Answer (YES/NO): NO